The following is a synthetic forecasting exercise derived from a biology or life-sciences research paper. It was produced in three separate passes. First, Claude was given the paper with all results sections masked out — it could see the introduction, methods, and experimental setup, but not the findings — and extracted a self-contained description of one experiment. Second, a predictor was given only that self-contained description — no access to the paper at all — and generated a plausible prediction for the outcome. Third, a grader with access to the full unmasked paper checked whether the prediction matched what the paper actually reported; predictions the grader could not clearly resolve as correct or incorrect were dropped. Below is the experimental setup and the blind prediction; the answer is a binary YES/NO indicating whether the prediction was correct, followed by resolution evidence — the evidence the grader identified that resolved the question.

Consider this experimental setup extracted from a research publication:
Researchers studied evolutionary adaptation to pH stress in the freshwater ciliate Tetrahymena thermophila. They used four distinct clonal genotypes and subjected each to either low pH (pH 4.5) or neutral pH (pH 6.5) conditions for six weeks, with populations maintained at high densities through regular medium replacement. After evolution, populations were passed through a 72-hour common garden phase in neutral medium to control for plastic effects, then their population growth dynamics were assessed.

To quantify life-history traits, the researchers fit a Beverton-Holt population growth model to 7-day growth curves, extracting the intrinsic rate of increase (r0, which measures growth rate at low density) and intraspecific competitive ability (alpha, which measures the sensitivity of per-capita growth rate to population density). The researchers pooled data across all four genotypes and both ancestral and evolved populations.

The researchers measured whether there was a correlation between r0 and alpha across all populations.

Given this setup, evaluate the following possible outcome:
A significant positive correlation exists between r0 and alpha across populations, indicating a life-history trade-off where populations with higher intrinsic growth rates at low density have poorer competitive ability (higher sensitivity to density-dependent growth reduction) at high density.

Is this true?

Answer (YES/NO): YES